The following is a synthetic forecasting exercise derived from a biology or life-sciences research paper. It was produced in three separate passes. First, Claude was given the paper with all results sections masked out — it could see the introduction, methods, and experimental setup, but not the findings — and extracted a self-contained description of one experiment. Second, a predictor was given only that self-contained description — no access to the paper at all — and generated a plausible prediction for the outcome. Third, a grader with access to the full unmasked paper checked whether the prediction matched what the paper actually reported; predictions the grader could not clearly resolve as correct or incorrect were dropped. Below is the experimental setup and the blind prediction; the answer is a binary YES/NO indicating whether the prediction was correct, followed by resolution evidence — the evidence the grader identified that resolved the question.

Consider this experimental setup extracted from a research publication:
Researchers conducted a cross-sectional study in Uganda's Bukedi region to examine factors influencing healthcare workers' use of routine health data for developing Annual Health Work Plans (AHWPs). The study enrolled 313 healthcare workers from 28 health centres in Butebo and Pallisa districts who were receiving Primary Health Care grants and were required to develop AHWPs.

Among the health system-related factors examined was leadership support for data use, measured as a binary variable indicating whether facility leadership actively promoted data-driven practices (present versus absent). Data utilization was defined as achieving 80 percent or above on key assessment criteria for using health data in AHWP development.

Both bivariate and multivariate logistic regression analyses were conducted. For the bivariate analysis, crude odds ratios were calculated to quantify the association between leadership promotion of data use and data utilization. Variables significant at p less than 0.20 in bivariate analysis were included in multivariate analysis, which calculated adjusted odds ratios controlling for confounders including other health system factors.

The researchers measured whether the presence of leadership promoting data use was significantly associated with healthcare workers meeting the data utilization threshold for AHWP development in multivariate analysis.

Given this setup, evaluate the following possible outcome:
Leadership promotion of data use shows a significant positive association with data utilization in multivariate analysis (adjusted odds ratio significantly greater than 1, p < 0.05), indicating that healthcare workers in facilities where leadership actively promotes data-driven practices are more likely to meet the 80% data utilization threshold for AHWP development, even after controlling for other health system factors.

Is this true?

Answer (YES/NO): YES